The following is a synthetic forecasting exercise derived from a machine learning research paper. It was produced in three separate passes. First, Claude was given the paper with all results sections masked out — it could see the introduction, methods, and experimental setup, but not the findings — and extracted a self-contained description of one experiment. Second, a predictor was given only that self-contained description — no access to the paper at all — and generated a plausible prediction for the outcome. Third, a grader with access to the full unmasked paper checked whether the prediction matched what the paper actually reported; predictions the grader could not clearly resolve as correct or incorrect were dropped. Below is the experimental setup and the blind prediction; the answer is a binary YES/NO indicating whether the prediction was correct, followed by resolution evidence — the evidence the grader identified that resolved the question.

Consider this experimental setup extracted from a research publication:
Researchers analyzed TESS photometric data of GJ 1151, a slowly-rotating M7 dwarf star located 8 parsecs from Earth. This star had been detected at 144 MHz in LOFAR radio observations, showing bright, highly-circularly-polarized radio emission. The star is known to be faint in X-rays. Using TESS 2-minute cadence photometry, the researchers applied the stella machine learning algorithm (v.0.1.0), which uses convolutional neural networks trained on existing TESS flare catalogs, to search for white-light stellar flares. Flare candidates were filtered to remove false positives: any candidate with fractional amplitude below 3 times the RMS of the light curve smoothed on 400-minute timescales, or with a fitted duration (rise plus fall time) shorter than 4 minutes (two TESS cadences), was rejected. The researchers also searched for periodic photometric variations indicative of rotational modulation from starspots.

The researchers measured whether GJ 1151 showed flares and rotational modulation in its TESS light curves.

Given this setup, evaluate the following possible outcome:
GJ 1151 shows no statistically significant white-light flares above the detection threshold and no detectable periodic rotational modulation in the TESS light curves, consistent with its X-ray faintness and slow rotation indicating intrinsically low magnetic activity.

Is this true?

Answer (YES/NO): YES